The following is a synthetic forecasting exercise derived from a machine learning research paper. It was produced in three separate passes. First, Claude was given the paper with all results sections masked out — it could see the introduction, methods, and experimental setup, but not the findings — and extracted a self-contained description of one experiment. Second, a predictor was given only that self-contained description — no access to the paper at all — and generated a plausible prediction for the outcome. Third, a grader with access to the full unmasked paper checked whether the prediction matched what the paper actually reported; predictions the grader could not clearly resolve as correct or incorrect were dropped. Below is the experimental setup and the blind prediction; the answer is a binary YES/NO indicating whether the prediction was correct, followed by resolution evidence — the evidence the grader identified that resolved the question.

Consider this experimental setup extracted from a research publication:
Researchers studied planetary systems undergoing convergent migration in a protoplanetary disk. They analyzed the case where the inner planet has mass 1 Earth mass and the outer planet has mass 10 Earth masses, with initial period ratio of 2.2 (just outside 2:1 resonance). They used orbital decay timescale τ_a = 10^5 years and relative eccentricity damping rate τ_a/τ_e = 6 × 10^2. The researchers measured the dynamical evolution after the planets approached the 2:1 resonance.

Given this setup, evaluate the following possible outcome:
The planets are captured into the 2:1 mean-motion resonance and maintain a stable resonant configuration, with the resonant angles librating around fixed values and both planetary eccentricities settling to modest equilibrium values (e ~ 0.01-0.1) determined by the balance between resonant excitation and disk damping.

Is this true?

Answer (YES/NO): YES